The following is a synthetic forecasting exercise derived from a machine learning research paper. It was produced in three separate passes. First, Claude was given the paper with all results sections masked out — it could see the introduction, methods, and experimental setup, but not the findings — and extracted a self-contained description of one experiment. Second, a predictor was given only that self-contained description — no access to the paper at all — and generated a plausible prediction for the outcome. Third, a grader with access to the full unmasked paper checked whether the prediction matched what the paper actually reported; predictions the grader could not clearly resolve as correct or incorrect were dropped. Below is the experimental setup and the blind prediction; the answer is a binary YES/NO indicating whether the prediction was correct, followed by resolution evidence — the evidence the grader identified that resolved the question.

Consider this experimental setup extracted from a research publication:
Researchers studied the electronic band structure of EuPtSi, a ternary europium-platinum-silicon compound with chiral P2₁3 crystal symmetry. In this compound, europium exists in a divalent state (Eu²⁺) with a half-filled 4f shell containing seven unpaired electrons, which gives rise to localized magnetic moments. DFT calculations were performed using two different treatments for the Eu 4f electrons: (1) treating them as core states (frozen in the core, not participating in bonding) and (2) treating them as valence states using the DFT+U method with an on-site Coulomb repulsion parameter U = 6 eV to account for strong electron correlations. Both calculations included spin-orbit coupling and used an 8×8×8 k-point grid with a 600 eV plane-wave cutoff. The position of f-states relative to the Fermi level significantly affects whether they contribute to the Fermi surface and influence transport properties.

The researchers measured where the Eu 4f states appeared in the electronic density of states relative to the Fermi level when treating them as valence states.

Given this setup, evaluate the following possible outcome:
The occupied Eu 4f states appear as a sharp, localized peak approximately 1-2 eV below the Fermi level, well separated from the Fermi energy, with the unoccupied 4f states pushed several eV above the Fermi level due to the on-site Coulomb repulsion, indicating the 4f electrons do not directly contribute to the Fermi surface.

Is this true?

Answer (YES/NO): YES